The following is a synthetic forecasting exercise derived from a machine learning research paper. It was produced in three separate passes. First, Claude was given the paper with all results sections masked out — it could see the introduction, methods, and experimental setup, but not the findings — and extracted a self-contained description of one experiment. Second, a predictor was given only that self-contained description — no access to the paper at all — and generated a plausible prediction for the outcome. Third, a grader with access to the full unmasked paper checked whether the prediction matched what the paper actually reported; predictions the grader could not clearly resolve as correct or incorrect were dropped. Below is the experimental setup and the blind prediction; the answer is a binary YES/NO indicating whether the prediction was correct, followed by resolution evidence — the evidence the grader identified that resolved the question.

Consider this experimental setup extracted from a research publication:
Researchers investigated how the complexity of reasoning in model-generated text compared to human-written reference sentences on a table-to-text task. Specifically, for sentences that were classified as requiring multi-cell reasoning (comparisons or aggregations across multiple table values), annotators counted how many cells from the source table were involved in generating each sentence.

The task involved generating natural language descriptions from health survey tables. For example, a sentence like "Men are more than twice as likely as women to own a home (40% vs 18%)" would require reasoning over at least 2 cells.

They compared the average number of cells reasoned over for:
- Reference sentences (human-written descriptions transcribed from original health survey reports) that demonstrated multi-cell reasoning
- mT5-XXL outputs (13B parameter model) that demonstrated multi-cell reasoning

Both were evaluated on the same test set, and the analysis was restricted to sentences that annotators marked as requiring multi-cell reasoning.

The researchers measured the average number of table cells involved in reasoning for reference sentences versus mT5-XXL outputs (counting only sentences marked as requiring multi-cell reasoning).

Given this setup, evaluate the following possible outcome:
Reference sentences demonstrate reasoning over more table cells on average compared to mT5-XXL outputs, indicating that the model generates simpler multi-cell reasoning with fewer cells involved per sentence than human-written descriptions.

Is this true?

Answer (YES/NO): NO